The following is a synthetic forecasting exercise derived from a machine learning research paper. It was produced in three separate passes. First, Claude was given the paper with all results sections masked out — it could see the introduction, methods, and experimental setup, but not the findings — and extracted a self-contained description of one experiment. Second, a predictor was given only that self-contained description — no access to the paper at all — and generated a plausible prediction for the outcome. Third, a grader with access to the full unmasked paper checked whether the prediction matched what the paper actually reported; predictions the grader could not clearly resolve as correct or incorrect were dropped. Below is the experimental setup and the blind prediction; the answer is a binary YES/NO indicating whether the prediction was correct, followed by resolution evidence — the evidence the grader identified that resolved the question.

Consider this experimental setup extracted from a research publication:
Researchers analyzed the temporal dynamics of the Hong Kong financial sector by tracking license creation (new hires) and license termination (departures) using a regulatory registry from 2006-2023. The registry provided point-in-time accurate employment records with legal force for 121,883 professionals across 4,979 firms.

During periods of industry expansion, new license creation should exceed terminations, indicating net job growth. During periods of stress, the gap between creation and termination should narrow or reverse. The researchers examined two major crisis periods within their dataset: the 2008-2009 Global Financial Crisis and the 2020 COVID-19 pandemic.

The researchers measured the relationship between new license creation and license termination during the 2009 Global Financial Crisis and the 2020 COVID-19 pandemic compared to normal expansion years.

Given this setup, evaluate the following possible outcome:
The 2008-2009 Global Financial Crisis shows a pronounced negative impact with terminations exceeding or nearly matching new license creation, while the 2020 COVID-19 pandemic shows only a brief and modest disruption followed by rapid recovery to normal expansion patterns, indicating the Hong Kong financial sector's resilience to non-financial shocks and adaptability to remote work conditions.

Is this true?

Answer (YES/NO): NO